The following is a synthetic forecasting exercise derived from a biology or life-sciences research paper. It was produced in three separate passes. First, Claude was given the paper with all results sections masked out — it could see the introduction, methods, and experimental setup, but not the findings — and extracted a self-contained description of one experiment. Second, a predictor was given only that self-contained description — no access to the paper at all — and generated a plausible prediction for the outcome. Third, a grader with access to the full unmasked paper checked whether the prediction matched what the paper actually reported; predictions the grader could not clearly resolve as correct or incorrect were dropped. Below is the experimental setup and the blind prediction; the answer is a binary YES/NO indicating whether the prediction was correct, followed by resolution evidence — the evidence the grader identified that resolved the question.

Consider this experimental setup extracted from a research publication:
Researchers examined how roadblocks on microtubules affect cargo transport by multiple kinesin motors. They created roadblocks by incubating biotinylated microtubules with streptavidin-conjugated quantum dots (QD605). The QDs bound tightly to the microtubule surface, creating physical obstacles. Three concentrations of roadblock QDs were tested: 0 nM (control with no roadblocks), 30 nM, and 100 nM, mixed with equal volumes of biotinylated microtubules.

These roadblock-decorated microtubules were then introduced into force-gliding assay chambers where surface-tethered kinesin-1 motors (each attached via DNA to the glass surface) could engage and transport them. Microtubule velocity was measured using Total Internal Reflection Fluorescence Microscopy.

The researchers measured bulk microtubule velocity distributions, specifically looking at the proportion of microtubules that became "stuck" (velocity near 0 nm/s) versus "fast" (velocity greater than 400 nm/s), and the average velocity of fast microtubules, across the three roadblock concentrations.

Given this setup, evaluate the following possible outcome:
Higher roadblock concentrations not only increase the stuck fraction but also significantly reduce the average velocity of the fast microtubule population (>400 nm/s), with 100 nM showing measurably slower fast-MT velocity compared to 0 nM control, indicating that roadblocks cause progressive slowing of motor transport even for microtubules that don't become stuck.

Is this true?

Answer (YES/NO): YES